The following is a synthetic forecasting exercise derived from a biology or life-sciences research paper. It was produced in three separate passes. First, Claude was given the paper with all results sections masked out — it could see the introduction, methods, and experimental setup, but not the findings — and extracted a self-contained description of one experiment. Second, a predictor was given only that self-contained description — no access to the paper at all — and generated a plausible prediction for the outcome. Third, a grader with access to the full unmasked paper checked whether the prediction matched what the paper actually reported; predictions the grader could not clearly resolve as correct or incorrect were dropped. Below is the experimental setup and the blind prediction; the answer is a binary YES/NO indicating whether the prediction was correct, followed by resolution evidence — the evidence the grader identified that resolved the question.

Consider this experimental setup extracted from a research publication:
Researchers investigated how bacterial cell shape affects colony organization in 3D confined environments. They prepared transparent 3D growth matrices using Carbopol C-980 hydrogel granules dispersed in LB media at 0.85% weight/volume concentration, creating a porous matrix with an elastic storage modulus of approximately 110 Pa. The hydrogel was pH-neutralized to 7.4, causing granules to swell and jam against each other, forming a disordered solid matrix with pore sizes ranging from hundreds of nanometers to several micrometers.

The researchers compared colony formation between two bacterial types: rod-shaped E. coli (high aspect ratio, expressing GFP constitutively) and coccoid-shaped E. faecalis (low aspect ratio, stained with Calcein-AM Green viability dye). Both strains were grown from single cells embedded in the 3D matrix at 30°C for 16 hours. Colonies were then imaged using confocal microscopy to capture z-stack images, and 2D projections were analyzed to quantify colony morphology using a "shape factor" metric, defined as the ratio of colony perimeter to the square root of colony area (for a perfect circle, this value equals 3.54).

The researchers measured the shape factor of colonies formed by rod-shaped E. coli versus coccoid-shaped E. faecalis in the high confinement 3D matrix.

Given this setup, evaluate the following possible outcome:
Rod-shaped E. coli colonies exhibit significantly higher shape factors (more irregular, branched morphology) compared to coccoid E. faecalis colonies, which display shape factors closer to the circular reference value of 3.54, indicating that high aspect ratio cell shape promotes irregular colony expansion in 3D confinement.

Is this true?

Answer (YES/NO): YES